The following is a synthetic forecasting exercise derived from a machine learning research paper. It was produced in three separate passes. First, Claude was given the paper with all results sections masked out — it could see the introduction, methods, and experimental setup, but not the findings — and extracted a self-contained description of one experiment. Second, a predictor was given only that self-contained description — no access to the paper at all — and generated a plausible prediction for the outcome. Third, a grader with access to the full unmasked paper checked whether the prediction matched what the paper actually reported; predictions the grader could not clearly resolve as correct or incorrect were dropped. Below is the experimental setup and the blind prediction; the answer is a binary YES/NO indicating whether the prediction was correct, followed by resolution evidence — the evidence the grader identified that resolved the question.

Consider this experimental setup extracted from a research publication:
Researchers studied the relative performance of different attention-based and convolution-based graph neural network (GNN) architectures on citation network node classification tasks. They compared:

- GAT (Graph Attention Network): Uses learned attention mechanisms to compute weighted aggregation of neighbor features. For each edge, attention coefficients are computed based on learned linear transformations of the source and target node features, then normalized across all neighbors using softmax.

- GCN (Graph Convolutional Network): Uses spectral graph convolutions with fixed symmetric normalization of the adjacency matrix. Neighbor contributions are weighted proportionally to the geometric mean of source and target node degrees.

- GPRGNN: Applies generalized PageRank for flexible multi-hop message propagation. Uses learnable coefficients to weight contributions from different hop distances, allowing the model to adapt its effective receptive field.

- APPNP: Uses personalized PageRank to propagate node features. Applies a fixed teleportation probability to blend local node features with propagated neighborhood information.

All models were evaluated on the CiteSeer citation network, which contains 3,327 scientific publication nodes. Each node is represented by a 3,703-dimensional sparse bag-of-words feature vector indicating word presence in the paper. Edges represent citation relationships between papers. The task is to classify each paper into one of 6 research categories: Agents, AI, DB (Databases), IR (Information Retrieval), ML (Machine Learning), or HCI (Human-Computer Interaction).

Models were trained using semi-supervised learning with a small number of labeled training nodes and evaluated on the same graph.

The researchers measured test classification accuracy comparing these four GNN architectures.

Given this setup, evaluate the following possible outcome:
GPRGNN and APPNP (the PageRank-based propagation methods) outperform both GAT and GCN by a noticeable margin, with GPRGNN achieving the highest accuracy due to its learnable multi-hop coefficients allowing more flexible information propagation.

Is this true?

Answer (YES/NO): NO